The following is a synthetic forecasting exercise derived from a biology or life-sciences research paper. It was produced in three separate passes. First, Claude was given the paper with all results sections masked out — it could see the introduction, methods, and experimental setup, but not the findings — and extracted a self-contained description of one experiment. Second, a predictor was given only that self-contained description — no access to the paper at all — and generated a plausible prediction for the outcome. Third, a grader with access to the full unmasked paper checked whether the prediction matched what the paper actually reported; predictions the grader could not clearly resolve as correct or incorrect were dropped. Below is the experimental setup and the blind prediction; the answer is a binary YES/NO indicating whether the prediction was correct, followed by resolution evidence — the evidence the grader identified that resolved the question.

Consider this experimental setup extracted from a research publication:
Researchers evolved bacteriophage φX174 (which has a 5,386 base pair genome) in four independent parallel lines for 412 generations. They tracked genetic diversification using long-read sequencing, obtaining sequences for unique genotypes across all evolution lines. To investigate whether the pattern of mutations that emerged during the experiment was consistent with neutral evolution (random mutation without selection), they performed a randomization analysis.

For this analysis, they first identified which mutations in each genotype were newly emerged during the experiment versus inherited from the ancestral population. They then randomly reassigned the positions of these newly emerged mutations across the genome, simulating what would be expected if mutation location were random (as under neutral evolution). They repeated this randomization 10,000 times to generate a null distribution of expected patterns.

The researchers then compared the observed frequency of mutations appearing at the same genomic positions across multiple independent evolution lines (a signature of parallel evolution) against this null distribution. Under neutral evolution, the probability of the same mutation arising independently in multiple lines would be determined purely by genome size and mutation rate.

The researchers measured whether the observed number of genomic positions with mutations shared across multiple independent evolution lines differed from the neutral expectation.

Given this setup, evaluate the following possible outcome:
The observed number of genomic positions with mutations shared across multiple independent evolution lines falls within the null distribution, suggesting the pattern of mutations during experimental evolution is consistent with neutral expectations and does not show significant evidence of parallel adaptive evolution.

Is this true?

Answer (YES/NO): NO